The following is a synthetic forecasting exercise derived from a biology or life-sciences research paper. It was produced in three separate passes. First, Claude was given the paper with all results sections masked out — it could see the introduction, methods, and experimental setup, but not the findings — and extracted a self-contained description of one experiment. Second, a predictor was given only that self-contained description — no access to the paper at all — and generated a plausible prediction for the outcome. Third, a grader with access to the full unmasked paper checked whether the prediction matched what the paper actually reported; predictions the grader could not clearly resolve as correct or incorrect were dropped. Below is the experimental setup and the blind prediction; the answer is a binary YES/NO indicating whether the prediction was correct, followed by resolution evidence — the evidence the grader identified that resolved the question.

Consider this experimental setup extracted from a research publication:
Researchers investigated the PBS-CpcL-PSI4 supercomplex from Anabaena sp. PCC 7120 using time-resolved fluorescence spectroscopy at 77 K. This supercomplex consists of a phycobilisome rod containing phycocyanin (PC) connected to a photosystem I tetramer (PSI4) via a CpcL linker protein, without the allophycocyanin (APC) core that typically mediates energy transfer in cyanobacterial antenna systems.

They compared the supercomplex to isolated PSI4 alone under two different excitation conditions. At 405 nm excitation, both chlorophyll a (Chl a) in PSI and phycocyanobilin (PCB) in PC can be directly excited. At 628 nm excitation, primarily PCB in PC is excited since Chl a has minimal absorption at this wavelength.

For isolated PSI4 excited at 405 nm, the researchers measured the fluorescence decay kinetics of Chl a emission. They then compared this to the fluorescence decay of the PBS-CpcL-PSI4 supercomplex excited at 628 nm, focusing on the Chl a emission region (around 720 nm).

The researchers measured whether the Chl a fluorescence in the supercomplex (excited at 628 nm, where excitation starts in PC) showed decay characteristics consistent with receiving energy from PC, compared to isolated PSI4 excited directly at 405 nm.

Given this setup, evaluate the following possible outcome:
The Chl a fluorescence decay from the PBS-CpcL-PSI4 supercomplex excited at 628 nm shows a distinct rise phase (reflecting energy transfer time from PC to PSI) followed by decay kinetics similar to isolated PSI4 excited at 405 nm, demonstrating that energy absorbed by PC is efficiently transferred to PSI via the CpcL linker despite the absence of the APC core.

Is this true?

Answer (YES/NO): YES